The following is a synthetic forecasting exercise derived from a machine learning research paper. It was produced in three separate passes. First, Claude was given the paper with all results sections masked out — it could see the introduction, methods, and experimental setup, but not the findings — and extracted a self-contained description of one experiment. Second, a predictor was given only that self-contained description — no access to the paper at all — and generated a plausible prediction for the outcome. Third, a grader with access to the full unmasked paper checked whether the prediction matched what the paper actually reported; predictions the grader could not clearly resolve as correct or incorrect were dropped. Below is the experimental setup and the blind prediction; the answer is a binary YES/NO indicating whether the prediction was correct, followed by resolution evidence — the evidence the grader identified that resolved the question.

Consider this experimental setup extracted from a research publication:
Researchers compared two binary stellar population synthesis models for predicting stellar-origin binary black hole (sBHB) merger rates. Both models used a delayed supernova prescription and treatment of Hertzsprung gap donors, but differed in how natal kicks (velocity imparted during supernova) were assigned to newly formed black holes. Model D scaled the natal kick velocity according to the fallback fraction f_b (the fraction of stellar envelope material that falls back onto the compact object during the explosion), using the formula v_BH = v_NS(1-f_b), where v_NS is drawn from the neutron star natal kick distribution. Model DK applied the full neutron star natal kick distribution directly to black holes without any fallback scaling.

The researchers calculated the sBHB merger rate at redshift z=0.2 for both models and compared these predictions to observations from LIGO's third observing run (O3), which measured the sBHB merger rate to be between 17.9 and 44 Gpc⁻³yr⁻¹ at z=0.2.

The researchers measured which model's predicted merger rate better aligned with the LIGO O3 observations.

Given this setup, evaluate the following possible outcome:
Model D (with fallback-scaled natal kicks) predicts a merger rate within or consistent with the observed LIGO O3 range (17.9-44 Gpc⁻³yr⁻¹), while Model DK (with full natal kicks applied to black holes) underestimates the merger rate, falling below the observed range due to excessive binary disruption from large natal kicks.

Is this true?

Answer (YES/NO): NO